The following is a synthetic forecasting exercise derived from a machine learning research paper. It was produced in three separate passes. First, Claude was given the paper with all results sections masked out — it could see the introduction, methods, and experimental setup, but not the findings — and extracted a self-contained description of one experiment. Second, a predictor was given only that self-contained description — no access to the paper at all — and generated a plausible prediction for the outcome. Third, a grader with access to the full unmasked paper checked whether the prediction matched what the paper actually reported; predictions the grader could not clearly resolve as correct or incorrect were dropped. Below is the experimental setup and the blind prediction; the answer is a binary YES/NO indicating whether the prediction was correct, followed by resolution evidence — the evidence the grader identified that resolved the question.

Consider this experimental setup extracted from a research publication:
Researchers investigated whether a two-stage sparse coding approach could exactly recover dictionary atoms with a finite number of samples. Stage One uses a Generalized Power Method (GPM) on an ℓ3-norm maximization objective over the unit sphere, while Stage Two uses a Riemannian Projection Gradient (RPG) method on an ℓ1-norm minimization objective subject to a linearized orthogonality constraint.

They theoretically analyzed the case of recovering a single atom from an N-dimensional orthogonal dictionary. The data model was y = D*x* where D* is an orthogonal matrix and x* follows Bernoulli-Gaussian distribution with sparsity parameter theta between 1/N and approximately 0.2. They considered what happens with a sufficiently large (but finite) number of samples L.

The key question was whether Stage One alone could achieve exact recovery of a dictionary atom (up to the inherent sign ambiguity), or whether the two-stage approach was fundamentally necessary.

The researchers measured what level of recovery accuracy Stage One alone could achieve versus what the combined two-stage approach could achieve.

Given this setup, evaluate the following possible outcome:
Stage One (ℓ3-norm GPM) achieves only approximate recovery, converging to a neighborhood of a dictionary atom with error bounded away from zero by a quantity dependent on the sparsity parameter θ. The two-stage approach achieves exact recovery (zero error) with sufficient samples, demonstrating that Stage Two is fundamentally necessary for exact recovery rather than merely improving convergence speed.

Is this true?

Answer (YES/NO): NO